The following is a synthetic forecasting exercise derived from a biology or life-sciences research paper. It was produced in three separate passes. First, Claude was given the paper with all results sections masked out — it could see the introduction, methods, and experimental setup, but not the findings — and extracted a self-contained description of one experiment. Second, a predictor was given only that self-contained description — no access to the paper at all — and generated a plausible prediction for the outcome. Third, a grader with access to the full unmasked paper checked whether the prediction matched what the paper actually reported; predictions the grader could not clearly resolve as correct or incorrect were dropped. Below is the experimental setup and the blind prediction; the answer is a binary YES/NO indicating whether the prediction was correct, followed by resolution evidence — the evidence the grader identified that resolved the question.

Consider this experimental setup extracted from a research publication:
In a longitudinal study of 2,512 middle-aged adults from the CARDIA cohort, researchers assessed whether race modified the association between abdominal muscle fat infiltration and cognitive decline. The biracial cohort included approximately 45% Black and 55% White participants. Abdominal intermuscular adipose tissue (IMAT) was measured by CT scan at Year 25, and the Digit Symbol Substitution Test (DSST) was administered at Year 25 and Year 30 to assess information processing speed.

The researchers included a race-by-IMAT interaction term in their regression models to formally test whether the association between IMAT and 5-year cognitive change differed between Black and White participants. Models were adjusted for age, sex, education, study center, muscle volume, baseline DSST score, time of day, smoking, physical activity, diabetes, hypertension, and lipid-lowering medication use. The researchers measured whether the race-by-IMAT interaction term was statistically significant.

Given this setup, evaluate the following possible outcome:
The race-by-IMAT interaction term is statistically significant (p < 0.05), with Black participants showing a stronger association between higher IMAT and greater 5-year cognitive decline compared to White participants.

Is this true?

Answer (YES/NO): NO